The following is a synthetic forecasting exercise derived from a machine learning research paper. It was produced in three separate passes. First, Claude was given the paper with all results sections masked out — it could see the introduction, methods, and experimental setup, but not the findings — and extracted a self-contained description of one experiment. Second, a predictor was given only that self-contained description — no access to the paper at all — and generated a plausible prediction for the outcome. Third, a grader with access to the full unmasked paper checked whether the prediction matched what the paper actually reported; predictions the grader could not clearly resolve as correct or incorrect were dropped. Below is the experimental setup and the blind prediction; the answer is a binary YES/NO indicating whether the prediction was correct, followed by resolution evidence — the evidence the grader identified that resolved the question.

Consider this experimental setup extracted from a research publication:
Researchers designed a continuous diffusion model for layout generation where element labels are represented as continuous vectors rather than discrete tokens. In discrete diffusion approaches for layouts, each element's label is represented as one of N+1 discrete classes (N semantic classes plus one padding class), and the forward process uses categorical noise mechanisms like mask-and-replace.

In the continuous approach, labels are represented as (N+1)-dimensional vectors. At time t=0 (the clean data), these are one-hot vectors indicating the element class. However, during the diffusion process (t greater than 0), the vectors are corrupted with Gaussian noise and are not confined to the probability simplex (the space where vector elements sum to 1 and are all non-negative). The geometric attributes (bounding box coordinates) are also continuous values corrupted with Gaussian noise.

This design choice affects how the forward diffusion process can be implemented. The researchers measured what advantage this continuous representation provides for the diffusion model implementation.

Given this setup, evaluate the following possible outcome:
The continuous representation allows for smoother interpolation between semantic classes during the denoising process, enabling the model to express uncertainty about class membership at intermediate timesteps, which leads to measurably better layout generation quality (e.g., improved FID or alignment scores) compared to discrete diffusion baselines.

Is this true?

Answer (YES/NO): NO